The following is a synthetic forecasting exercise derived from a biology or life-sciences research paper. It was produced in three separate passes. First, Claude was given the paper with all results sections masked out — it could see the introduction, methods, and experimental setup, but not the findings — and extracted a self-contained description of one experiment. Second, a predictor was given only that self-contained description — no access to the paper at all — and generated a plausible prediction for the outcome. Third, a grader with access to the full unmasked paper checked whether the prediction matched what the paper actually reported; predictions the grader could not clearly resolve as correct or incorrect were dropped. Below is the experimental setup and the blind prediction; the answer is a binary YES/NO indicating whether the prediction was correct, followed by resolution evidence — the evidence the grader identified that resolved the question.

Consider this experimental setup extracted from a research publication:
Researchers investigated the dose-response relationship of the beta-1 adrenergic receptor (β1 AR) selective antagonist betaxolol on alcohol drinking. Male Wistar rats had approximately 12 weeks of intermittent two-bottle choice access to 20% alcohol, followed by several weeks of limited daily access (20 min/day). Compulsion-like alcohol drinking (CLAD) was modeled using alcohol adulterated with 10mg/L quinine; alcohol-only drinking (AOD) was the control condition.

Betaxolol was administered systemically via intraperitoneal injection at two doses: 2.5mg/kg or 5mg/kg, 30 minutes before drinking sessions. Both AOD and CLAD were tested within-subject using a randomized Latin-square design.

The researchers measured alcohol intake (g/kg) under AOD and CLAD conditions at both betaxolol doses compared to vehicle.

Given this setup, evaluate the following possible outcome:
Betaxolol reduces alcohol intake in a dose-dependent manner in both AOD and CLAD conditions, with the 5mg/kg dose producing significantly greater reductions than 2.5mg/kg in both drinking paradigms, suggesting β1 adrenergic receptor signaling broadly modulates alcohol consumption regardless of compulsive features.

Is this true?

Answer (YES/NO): NO